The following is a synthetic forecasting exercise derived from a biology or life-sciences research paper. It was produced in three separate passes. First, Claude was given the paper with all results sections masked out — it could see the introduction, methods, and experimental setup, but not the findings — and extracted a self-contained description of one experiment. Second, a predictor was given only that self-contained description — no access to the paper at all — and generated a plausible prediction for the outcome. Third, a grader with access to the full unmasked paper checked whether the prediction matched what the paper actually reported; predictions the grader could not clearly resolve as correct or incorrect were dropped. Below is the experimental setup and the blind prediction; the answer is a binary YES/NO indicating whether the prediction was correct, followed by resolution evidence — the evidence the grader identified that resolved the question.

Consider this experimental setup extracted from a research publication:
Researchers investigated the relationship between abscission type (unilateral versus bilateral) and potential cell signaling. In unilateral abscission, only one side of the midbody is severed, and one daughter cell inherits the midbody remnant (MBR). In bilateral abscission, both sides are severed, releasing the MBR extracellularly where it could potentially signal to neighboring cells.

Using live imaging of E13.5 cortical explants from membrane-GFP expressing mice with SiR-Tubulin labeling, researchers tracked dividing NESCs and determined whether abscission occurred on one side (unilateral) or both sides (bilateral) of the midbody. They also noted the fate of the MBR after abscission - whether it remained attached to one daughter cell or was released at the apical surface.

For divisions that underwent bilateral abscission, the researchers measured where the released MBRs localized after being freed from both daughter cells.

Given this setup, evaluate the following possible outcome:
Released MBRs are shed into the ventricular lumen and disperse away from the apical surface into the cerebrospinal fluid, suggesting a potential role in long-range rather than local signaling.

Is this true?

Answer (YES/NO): NO